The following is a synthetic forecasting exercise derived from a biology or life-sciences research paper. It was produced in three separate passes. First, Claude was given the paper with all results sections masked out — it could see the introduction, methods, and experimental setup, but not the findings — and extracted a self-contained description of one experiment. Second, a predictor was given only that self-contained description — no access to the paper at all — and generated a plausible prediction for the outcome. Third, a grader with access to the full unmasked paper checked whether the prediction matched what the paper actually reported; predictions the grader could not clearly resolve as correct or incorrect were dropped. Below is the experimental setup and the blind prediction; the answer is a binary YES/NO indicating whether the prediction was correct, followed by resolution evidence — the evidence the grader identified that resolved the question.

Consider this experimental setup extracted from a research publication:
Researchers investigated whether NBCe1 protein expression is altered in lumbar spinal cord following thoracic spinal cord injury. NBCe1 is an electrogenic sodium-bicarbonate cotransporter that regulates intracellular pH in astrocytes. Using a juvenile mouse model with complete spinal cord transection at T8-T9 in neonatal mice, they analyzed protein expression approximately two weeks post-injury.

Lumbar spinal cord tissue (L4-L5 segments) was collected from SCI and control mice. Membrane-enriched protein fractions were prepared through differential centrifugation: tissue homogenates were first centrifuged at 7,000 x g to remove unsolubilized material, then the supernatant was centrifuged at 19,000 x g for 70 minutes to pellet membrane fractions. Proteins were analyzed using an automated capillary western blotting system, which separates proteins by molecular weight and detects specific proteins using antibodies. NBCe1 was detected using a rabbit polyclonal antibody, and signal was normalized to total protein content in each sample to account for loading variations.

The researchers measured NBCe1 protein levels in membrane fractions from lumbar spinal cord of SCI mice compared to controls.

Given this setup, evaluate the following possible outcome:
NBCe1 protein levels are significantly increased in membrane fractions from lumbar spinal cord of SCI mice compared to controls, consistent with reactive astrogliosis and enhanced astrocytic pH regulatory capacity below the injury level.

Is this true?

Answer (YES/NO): YES